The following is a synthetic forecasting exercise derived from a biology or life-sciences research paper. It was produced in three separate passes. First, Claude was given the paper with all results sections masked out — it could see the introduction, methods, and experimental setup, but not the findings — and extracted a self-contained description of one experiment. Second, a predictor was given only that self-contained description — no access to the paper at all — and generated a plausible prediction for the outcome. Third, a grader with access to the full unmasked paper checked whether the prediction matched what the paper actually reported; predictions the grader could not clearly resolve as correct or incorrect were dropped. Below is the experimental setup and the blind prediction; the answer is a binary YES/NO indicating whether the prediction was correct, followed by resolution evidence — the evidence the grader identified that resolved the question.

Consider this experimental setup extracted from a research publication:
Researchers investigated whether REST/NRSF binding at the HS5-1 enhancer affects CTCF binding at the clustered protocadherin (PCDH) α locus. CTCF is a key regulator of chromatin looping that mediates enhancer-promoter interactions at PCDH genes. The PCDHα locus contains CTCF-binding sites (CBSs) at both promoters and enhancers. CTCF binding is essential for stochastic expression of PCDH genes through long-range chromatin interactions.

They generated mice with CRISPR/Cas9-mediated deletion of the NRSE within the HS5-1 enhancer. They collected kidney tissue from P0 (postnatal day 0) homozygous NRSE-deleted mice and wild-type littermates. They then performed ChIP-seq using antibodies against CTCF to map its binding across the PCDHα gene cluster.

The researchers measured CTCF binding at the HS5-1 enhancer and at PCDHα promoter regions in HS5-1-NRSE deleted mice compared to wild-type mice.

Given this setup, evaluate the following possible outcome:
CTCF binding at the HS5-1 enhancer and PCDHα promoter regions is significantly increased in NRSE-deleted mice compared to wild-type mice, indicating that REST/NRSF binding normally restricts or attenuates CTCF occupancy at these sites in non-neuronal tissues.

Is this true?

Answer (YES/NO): YES